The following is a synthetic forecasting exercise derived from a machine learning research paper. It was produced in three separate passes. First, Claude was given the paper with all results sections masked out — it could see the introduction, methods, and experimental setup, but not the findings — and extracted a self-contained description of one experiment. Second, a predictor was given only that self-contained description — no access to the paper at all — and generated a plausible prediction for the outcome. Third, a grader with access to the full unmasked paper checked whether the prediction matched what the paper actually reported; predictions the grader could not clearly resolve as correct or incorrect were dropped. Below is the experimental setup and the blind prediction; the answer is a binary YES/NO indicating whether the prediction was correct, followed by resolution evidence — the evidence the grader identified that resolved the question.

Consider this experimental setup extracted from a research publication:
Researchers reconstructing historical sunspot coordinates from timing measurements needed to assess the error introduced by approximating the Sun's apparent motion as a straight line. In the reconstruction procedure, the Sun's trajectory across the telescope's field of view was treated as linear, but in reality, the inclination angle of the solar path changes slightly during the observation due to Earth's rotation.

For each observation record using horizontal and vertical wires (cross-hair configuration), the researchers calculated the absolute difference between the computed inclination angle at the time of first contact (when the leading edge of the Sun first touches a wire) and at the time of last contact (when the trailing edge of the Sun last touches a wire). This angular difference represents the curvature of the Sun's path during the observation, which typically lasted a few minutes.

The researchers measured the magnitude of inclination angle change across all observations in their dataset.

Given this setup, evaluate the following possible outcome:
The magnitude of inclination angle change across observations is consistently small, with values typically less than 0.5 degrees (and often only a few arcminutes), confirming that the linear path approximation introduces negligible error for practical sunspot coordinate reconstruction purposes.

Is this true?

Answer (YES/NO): NO